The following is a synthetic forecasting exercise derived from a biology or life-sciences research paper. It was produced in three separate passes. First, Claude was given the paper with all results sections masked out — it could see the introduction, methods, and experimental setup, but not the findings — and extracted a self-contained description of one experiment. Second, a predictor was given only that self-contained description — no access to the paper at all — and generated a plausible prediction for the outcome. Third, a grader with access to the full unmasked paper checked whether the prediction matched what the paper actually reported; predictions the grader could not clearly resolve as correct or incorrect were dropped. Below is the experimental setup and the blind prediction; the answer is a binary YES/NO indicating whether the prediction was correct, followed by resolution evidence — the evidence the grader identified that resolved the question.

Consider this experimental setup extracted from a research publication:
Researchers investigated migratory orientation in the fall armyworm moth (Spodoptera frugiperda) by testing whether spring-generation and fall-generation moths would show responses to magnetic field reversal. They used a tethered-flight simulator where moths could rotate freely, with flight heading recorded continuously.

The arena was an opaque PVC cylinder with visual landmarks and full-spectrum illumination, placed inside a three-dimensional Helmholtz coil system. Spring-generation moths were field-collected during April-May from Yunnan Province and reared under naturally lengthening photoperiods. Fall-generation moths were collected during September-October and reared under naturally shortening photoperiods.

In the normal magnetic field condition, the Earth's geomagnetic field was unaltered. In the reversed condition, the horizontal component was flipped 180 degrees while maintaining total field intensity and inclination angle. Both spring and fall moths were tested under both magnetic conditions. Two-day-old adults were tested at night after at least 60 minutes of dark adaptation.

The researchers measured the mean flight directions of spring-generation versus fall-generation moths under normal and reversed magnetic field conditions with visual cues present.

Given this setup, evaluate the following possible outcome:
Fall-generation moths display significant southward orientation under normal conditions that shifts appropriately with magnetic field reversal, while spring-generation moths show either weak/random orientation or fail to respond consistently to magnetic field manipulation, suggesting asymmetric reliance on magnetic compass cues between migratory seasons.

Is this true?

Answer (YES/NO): NO